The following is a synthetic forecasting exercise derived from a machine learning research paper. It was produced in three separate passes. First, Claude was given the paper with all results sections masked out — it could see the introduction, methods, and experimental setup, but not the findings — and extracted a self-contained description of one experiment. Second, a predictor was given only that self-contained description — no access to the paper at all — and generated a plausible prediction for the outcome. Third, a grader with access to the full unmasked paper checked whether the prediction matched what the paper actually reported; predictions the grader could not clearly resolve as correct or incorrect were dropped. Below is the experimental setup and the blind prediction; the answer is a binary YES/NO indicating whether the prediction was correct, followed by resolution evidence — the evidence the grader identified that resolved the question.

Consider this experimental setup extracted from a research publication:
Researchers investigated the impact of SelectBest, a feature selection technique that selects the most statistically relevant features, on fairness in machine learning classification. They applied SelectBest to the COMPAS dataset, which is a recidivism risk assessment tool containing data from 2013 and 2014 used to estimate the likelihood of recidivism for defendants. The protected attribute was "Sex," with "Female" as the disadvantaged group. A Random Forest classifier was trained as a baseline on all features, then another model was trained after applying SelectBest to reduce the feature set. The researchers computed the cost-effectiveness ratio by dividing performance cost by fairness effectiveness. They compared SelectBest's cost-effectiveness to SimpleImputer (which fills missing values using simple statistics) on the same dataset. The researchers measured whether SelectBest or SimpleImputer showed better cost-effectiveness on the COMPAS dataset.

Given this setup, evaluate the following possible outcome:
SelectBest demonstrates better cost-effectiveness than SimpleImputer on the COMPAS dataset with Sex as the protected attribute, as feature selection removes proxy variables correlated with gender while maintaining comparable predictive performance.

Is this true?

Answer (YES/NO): NO